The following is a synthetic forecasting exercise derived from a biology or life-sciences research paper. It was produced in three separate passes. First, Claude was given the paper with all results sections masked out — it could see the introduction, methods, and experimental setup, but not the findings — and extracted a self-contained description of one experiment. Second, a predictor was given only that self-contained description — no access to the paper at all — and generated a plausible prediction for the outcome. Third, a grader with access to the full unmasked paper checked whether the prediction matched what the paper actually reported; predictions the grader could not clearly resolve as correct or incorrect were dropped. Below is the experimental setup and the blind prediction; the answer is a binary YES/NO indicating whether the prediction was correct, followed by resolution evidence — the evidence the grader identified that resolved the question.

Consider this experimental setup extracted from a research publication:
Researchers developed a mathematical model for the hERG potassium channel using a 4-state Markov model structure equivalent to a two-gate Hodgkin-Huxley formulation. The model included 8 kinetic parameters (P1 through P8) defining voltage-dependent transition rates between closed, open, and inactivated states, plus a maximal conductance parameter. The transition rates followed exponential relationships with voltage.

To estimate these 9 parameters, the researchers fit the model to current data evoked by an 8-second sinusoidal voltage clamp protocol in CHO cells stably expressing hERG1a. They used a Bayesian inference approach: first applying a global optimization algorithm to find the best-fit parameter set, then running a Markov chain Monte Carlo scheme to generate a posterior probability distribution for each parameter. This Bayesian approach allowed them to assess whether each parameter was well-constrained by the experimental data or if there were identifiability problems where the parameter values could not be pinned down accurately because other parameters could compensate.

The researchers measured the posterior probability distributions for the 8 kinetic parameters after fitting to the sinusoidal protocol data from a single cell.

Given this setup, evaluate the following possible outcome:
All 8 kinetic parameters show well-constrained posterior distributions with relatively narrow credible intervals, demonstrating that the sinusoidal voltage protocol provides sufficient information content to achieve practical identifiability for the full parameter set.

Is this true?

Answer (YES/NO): YES